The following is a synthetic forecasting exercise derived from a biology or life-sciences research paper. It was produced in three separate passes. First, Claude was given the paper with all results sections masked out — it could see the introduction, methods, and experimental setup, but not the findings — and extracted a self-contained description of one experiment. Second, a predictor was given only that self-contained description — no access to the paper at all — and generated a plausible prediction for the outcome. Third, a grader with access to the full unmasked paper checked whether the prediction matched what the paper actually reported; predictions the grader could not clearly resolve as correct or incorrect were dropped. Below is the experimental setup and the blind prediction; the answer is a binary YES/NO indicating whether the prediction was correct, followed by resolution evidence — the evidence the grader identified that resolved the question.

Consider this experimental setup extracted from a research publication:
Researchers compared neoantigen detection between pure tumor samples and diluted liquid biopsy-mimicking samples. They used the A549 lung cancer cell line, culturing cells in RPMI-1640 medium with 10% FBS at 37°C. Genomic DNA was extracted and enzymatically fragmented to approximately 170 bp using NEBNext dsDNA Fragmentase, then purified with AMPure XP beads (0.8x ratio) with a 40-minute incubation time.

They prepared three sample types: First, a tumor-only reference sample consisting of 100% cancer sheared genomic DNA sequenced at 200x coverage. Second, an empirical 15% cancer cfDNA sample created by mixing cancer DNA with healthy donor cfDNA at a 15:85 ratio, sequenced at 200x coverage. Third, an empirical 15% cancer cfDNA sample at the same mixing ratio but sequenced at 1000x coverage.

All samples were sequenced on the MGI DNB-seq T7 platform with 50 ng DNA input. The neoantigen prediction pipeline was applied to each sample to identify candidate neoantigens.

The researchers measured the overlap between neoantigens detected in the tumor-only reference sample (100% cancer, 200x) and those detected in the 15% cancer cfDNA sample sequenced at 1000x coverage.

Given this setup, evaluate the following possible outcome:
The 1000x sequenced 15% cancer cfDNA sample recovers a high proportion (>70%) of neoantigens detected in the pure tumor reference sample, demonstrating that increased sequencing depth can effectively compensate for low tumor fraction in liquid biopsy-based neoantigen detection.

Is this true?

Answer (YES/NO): NO